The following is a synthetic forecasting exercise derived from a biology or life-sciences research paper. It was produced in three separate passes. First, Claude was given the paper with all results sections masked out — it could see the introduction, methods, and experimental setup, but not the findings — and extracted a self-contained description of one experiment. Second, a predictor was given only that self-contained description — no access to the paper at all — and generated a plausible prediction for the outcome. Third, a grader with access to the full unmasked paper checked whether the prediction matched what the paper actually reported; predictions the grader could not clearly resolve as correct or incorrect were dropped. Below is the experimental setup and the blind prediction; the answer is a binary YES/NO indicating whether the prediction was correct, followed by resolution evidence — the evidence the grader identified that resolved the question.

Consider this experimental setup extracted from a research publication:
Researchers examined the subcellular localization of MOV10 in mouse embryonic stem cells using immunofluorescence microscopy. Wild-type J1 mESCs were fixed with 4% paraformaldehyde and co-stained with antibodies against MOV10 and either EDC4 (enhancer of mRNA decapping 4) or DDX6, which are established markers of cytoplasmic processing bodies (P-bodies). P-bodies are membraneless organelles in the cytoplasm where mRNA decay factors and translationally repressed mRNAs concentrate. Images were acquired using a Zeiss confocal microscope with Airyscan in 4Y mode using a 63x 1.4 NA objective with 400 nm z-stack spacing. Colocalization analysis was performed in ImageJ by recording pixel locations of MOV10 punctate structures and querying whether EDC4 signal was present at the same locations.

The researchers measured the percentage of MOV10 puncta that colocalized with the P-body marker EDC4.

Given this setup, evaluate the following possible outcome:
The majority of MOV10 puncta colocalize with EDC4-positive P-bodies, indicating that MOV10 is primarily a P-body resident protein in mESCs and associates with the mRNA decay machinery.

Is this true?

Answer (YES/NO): YES